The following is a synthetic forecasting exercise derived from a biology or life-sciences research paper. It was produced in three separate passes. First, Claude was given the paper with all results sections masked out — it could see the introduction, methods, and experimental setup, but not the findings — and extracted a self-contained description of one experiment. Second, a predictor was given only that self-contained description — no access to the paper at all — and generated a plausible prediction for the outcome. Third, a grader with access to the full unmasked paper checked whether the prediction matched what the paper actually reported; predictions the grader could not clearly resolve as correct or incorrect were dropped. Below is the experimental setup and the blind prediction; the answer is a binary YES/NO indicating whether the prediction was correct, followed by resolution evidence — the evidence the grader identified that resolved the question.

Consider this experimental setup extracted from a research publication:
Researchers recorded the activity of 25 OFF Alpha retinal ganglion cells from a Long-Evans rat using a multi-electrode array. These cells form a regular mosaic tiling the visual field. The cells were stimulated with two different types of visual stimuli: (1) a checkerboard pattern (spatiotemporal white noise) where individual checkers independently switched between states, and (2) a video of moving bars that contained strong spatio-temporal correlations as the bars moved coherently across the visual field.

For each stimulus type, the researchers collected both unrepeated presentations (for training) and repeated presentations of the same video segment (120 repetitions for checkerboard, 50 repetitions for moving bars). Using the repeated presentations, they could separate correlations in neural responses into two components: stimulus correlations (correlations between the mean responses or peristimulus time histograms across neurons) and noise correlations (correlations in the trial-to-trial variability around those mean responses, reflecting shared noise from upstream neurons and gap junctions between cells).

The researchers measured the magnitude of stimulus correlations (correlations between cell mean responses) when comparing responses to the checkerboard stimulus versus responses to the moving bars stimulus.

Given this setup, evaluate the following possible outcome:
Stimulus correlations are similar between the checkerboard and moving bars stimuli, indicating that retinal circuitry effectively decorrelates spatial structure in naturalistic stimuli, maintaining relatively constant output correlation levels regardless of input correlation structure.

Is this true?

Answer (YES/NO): NO